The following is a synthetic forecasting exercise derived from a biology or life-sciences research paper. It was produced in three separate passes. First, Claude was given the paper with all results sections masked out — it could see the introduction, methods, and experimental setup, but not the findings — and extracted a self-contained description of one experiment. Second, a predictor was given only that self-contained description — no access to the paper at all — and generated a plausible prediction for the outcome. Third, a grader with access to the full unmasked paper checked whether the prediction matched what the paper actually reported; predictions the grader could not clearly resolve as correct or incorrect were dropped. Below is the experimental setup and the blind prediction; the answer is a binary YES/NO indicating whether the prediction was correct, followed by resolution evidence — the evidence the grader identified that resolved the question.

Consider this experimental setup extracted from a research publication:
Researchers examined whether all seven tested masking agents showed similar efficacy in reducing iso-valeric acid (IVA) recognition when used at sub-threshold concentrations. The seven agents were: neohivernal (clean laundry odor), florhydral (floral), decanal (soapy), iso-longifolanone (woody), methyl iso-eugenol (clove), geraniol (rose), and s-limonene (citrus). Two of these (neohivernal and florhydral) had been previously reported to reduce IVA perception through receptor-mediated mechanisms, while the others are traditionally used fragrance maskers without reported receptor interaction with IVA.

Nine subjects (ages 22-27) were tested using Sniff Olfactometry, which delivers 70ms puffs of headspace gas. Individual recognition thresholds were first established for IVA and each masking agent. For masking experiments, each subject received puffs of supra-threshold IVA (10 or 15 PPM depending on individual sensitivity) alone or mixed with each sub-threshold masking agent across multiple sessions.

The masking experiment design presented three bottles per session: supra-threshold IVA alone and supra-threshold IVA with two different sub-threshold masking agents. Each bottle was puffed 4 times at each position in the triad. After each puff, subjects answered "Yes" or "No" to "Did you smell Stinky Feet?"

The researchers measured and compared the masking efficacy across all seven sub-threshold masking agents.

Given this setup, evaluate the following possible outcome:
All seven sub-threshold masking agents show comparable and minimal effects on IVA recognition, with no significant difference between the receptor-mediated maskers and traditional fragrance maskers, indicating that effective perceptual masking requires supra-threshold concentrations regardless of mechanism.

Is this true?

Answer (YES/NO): NO